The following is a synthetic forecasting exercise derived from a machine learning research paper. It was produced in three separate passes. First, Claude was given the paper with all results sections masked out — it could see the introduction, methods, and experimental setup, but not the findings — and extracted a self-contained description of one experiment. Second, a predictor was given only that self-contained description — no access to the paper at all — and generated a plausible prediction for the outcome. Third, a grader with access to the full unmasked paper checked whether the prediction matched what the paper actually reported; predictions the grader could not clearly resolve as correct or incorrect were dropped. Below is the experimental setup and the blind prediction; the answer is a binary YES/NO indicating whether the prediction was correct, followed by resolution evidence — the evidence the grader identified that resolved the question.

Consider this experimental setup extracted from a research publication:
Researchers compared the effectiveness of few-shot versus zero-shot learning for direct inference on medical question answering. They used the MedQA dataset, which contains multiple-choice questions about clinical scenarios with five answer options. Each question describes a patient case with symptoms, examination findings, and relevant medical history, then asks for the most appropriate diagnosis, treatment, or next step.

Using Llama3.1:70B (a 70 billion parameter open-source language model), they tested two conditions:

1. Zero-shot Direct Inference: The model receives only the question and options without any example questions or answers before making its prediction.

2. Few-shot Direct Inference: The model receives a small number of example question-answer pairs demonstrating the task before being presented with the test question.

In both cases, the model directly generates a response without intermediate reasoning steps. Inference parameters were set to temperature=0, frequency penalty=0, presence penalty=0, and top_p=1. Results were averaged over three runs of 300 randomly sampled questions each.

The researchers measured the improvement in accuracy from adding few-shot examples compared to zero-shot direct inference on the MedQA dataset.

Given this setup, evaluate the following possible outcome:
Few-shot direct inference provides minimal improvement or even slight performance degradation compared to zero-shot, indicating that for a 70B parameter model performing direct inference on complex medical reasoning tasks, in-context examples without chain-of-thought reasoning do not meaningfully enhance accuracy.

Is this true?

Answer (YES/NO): YES